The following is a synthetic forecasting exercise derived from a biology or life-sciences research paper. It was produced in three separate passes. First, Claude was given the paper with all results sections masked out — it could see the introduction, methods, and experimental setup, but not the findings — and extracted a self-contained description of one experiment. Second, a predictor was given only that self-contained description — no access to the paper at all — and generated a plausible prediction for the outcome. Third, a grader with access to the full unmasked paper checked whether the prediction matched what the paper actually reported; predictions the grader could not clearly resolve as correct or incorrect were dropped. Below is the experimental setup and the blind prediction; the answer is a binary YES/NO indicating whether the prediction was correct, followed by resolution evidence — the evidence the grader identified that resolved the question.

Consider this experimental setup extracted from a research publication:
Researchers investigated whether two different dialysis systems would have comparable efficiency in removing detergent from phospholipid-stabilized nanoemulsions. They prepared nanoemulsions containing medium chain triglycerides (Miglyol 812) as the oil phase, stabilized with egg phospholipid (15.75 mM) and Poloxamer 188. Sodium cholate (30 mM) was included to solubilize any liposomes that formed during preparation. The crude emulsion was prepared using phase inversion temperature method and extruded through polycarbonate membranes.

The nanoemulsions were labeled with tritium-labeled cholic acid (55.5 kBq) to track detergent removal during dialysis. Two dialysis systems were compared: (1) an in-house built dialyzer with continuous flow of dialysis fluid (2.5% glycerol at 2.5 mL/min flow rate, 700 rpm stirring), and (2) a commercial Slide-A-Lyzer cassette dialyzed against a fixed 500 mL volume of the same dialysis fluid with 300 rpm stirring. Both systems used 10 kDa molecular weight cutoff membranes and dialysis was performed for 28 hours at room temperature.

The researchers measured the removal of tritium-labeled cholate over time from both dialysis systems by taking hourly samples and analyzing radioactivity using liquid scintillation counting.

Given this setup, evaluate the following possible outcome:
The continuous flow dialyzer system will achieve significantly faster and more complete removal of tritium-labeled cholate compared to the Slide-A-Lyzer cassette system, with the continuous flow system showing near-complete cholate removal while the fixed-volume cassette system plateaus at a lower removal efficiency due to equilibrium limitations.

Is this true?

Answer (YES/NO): NO